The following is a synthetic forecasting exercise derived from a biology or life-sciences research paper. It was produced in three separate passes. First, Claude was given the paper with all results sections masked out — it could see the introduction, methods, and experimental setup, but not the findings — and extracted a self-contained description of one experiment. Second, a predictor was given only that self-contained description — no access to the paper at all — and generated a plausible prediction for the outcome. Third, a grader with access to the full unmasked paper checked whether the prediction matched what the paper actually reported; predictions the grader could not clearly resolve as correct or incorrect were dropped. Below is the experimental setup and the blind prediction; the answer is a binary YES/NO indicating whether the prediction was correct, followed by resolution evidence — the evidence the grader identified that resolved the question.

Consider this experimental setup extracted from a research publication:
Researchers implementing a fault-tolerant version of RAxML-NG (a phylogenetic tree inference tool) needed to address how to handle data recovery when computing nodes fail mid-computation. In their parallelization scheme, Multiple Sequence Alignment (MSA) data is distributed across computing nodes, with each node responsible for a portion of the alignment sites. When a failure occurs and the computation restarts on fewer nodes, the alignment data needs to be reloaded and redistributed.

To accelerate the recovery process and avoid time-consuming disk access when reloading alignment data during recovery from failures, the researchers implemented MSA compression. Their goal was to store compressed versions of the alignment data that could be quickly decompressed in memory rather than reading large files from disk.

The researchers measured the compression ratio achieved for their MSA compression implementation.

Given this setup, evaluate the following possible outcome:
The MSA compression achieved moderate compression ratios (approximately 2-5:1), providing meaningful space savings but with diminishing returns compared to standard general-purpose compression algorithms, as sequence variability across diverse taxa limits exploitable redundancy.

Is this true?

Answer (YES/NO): NO